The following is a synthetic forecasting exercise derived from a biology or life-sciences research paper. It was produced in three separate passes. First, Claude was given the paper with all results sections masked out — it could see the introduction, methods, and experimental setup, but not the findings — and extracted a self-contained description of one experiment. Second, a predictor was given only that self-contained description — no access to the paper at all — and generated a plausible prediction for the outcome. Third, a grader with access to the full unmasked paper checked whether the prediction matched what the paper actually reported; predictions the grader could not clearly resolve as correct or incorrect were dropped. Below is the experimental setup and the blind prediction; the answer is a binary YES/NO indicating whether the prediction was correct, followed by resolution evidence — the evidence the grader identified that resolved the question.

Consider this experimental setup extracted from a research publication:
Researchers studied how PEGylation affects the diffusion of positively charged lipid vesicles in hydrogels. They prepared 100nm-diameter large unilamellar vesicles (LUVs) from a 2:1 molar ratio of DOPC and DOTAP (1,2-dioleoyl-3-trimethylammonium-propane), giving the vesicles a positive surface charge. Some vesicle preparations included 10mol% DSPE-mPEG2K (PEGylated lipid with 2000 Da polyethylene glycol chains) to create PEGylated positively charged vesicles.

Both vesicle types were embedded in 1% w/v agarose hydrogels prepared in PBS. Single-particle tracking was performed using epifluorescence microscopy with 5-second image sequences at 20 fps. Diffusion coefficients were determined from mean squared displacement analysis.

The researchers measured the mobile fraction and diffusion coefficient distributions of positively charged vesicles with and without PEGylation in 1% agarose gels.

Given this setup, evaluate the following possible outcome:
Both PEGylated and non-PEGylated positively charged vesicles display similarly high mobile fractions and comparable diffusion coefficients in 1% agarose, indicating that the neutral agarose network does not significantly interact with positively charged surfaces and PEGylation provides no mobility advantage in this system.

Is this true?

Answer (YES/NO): NO